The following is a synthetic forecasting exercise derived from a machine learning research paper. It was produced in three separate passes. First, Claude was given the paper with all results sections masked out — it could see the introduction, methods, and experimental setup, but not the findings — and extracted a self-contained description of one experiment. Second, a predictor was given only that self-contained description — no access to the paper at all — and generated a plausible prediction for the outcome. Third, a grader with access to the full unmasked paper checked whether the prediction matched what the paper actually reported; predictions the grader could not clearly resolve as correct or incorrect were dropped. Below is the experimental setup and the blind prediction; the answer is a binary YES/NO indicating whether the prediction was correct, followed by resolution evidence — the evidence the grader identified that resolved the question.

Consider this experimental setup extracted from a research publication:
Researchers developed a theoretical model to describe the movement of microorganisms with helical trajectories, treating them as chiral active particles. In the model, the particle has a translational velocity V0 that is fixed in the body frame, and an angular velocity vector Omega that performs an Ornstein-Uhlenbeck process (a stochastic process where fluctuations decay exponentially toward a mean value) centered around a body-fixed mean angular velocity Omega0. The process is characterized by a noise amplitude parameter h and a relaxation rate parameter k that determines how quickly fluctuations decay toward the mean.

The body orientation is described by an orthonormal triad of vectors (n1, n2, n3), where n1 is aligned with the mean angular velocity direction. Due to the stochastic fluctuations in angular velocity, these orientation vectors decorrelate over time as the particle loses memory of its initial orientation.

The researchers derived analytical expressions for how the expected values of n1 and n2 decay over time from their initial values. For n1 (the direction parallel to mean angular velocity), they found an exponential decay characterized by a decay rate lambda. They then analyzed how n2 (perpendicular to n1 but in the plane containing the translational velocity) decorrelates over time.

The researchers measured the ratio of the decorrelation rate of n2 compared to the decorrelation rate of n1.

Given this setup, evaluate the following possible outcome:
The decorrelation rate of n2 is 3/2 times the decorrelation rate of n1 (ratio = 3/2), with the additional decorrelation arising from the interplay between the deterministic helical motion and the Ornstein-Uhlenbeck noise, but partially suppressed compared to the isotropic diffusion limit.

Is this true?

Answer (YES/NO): NO